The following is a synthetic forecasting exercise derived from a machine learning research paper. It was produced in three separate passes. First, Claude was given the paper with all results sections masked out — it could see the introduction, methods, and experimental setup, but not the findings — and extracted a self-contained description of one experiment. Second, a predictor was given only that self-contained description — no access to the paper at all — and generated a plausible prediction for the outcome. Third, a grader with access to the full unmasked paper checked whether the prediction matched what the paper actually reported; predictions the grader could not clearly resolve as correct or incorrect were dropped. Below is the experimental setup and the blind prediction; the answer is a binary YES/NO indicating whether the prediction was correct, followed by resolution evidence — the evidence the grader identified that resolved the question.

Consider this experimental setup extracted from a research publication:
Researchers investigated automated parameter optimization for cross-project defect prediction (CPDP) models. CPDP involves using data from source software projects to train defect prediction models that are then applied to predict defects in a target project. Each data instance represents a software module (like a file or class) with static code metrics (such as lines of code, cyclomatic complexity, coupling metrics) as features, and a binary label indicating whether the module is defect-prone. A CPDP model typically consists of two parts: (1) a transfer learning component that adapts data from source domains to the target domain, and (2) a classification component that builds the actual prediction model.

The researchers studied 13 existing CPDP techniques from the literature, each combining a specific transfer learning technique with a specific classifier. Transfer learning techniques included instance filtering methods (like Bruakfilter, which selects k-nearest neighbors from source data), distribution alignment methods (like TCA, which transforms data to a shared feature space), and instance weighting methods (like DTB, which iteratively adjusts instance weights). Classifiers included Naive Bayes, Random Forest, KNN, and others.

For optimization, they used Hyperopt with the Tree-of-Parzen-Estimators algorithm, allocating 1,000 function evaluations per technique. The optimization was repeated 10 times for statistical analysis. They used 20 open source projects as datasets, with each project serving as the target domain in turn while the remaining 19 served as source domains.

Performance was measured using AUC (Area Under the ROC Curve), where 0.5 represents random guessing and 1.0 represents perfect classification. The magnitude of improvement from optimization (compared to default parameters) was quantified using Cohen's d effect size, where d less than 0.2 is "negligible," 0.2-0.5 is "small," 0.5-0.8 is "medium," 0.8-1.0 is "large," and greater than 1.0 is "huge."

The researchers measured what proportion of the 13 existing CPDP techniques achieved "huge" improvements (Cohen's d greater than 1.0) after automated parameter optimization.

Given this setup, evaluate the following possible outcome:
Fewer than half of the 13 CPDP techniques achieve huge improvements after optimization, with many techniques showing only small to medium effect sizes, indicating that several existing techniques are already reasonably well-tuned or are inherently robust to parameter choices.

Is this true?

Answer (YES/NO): NO